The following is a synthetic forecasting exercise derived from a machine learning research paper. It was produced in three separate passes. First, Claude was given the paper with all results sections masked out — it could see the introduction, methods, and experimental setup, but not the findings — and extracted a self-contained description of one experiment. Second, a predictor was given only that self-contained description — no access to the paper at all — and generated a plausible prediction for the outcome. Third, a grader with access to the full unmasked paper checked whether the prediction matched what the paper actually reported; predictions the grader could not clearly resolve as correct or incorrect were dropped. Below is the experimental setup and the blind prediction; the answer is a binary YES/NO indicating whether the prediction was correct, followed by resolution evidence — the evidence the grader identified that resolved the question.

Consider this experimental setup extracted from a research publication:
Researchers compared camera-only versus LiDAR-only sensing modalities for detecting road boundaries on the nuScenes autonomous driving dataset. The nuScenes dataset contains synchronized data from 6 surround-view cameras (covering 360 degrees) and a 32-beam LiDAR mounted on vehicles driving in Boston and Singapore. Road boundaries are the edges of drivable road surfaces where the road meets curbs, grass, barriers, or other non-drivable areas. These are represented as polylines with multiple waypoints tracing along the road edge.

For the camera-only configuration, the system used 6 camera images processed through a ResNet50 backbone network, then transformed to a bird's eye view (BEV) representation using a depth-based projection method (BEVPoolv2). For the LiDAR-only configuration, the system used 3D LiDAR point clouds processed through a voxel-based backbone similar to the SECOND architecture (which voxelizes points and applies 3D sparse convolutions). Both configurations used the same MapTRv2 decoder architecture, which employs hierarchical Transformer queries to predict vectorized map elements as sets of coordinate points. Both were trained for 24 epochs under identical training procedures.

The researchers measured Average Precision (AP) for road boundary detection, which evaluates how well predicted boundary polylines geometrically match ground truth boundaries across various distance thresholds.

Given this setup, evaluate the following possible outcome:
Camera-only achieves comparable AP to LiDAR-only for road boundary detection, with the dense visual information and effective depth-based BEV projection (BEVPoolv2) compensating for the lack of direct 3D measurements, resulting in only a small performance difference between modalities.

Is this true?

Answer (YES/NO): NO